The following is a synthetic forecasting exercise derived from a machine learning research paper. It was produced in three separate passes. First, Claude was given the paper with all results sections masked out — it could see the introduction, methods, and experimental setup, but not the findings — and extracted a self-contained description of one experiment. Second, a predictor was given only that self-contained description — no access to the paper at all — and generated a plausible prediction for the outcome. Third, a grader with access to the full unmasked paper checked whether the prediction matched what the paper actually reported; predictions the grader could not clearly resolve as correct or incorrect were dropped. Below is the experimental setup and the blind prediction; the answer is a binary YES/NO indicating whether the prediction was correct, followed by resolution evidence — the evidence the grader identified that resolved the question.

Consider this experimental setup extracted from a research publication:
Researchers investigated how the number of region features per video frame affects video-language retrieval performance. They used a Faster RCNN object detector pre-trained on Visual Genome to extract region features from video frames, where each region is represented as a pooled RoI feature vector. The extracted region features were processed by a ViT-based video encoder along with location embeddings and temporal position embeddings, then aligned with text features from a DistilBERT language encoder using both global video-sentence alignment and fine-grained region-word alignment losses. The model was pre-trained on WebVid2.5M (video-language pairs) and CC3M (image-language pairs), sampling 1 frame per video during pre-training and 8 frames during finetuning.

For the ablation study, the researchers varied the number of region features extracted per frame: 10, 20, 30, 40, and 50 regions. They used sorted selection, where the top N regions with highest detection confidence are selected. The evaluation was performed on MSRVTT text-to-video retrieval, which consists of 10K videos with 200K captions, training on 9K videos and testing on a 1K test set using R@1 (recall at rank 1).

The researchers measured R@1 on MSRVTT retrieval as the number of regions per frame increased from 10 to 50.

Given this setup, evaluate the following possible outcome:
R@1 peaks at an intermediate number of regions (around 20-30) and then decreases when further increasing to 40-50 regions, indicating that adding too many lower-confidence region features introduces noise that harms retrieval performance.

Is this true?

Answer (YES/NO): NO